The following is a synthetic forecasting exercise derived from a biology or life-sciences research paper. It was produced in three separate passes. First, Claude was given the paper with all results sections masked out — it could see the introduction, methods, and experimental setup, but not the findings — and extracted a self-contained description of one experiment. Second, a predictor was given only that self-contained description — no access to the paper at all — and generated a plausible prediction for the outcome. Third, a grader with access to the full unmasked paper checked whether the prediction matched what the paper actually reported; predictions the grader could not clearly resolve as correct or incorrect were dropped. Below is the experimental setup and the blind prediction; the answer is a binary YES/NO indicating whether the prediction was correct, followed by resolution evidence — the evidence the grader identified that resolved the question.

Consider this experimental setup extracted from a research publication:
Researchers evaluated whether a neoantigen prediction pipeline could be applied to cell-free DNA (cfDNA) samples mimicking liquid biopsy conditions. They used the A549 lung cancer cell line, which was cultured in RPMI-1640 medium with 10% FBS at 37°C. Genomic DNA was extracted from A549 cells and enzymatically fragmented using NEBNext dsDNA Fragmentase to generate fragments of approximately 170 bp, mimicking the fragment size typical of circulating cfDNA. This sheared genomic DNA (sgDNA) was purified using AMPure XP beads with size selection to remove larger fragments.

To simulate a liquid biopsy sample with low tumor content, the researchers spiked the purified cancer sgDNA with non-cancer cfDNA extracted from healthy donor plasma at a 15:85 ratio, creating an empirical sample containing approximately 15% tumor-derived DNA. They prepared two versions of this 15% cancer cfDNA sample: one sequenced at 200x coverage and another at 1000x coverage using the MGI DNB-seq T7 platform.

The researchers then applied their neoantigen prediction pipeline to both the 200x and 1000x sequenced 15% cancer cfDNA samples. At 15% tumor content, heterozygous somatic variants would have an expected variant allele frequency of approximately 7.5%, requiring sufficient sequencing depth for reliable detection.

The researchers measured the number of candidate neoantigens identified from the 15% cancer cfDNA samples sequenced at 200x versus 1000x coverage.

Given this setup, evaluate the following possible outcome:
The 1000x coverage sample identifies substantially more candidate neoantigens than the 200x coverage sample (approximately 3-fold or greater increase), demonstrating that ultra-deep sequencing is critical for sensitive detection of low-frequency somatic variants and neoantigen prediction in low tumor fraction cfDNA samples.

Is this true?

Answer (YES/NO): NO